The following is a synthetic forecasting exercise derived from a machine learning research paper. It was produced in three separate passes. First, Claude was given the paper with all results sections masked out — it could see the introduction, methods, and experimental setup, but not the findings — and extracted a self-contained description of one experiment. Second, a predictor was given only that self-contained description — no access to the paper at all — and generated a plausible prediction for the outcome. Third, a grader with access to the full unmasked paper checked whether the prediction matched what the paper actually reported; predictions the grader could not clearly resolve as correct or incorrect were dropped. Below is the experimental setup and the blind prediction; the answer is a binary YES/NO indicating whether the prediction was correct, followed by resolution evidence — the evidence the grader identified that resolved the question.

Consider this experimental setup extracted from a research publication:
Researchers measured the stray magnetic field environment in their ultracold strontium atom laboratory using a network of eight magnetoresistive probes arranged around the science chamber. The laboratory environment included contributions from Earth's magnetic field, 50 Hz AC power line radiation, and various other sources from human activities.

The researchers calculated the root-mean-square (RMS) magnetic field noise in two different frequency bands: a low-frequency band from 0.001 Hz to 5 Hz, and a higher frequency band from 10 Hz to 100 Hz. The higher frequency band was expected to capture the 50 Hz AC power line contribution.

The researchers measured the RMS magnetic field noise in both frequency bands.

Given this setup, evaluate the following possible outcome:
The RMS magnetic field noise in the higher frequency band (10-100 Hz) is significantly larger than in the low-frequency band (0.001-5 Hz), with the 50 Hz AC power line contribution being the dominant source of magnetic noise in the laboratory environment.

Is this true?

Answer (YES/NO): YES